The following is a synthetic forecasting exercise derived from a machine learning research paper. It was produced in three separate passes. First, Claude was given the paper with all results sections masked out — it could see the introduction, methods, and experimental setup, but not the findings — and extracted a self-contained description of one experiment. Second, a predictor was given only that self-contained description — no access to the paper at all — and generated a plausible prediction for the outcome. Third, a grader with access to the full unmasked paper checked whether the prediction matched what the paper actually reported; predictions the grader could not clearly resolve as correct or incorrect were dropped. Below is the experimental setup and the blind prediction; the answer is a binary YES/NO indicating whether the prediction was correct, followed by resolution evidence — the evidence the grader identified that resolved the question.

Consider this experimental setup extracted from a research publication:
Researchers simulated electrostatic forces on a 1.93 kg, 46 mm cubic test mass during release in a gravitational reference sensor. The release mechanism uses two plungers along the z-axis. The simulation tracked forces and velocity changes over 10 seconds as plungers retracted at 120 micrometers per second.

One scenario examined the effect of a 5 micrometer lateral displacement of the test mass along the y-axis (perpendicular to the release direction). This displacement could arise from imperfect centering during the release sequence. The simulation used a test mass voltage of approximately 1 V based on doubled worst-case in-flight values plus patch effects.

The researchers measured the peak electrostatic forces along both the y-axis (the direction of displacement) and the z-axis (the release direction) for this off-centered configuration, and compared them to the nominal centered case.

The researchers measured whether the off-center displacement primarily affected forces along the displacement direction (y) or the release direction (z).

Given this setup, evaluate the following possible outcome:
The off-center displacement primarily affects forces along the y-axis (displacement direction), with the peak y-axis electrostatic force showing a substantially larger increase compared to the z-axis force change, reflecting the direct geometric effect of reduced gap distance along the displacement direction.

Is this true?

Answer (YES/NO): NO